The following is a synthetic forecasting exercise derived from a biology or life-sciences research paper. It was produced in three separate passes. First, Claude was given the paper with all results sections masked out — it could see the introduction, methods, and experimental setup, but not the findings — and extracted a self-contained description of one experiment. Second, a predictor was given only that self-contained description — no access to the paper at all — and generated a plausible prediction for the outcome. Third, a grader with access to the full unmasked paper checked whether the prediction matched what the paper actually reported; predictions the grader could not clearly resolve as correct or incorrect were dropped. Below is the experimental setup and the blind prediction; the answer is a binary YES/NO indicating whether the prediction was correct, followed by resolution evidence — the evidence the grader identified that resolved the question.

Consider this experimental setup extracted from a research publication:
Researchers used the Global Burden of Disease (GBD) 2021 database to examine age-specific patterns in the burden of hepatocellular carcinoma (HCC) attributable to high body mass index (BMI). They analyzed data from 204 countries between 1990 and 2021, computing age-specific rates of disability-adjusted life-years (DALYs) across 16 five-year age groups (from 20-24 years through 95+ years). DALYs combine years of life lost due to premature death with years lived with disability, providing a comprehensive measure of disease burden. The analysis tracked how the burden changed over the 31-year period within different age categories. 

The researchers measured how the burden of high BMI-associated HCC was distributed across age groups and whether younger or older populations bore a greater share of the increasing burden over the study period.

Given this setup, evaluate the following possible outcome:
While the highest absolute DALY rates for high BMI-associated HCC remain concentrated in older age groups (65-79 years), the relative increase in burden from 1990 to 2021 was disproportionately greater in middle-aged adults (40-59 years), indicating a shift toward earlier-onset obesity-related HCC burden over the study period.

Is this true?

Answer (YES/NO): NO